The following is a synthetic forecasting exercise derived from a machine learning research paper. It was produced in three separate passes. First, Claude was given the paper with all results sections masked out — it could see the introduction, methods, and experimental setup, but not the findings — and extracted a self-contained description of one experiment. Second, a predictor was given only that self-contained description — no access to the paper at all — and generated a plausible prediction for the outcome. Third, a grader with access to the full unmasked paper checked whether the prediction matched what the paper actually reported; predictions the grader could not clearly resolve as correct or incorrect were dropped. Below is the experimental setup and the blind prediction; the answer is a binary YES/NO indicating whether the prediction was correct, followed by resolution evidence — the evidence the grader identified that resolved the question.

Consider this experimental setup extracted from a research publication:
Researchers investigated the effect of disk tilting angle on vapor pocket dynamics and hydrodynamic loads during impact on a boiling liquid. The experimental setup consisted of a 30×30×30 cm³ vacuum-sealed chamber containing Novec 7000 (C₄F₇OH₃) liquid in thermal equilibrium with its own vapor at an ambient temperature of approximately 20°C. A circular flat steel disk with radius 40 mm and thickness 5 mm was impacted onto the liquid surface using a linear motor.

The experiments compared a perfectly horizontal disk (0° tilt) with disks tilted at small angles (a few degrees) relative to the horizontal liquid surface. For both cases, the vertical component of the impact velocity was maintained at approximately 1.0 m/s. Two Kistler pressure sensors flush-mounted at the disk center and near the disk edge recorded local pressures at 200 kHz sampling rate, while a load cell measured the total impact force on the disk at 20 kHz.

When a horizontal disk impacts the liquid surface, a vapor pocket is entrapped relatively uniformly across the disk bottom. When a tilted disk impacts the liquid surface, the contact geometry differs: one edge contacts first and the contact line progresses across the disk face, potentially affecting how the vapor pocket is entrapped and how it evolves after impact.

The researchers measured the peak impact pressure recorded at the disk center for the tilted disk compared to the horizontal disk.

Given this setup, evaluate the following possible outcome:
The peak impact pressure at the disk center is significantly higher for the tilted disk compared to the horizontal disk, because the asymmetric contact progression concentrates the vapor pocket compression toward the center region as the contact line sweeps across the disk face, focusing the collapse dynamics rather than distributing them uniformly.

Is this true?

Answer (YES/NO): NO